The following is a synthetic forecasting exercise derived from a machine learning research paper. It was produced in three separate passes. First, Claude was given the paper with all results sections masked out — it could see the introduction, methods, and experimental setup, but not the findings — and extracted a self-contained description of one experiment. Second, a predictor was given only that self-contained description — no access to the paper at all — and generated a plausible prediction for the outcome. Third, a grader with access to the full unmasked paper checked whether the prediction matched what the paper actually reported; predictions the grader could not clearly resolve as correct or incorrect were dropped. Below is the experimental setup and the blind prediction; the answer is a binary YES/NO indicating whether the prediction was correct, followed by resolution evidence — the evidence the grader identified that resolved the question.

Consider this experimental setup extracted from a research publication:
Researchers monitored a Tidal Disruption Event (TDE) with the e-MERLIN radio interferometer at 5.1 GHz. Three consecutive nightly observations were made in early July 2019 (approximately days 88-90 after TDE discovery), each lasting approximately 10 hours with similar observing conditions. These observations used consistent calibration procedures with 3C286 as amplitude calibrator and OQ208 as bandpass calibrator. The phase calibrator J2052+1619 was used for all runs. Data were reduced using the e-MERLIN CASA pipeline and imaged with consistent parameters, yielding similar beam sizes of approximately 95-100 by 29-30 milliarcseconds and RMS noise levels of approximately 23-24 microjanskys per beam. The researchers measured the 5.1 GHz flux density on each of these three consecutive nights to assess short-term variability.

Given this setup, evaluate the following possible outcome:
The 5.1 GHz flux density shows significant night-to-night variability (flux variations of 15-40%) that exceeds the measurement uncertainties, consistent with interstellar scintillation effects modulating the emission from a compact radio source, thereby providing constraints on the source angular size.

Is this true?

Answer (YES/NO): NO